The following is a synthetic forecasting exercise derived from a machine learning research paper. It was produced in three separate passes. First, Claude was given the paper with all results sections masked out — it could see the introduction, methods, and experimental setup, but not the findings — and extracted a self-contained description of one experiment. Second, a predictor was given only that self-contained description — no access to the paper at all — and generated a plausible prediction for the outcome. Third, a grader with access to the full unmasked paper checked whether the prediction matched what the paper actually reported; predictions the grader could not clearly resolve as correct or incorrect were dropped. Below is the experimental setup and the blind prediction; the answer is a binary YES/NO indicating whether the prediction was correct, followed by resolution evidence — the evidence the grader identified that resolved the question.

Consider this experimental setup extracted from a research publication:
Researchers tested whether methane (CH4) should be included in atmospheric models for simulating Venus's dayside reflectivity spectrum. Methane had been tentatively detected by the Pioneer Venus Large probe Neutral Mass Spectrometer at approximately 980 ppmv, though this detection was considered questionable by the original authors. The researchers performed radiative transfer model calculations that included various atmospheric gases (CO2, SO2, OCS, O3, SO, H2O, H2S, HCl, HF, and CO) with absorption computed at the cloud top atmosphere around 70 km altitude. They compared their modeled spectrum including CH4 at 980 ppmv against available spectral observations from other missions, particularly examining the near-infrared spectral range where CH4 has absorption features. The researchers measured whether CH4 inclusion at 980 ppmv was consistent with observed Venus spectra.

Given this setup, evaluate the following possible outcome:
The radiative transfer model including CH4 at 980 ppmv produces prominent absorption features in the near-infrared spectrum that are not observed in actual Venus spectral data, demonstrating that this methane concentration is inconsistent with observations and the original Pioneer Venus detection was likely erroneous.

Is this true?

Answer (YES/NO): YES